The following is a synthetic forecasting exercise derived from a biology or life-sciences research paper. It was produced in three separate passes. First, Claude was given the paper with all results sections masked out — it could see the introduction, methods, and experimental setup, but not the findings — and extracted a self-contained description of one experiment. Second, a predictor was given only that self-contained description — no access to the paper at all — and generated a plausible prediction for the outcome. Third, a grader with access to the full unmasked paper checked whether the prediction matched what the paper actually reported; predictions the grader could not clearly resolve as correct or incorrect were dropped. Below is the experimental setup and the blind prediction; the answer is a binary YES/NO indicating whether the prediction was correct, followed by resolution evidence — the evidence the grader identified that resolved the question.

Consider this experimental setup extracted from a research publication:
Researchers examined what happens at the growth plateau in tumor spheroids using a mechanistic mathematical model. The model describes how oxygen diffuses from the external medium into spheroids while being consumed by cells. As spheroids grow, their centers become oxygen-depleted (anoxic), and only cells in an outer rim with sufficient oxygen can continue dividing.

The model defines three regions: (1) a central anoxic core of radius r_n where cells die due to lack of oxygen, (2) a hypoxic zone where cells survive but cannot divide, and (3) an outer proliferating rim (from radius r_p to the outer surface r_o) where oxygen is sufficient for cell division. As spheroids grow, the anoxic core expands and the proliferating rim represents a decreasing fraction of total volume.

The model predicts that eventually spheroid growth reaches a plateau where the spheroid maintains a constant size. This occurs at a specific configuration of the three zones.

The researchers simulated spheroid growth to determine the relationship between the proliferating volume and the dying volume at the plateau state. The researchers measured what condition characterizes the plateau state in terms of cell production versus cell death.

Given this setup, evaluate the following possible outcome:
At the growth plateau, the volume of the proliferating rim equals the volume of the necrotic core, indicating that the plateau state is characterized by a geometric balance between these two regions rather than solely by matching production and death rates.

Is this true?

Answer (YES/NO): YES